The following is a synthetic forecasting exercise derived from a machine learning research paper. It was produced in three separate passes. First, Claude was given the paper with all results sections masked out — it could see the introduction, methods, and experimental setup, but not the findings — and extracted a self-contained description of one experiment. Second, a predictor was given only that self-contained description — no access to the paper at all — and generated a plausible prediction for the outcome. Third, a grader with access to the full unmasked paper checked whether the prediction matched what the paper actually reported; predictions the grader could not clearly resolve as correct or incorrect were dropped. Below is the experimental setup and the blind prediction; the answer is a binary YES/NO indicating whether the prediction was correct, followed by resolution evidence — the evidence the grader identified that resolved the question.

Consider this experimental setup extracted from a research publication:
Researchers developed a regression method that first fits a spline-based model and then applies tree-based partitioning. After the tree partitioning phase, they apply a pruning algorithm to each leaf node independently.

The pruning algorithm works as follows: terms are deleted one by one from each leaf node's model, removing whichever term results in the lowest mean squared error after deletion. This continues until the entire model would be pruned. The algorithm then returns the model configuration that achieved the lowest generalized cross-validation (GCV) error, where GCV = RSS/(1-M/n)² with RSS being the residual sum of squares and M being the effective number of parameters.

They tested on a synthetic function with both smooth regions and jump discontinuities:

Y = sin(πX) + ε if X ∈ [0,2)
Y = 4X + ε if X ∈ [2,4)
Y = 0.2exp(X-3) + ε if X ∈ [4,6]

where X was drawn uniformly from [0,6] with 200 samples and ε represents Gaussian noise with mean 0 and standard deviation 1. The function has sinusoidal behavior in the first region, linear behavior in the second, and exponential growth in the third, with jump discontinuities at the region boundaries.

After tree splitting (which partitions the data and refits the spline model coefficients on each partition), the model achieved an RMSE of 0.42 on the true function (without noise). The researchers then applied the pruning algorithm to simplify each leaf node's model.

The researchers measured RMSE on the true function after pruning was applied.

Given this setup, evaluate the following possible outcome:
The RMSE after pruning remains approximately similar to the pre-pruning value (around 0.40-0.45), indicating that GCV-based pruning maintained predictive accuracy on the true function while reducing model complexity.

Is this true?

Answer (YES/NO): NO